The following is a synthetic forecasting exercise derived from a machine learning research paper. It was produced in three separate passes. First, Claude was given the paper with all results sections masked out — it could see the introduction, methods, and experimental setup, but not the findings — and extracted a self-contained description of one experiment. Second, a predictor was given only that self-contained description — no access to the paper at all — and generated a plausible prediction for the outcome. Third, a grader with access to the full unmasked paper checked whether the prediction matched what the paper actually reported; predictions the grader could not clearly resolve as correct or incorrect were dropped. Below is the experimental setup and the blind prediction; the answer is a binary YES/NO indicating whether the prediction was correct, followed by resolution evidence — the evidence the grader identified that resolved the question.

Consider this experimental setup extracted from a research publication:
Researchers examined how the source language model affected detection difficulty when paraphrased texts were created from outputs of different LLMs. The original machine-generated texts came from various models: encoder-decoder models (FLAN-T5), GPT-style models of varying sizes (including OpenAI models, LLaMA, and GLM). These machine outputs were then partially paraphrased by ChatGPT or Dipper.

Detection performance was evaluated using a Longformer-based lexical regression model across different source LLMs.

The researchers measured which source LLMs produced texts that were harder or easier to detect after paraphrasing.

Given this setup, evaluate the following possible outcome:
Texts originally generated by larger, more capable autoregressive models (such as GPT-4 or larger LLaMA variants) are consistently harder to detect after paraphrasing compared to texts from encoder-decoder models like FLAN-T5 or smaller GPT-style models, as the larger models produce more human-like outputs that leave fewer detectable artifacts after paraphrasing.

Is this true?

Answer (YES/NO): NO